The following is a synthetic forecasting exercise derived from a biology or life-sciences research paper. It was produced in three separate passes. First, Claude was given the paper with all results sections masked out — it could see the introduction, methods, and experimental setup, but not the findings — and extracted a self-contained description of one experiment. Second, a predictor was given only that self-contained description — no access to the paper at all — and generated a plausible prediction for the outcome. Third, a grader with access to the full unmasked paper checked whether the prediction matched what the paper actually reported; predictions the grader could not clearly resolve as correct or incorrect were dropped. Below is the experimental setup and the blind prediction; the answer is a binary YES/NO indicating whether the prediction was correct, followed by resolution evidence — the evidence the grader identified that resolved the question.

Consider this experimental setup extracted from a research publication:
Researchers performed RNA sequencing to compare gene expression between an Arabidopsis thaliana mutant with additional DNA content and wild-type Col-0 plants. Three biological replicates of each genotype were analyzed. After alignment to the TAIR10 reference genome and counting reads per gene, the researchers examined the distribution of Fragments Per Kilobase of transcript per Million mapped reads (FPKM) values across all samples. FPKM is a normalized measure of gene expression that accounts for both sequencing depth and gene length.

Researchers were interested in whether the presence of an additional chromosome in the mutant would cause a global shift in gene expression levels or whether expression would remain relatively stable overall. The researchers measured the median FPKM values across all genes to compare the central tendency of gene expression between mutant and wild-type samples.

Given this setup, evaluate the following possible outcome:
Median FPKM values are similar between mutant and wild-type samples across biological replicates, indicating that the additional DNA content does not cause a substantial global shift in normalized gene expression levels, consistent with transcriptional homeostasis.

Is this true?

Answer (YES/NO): YES